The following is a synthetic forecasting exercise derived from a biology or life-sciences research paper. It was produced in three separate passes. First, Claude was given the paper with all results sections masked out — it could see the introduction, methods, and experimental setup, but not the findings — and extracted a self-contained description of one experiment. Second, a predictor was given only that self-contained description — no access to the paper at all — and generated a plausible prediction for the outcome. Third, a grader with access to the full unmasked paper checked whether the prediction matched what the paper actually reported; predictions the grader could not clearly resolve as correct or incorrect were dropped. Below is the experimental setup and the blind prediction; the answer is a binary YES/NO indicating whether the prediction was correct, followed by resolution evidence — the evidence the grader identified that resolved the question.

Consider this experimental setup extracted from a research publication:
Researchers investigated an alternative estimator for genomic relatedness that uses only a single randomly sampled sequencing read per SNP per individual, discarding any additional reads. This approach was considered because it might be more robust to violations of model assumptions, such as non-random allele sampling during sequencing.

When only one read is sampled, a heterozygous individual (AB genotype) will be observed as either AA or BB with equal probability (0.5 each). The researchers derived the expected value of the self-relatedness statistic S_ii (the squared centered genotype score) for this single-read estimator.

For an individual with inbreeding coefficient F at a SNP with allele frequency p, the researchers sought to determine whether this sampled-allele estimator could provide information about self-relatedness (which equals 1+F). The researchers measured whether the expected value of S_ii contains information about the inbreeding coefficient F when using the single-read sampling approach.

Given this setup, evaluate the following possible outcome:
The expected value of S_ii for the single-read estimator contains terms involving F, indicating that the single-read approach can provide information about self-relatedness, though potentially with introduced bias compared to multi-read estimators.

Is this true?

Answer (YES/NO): NO